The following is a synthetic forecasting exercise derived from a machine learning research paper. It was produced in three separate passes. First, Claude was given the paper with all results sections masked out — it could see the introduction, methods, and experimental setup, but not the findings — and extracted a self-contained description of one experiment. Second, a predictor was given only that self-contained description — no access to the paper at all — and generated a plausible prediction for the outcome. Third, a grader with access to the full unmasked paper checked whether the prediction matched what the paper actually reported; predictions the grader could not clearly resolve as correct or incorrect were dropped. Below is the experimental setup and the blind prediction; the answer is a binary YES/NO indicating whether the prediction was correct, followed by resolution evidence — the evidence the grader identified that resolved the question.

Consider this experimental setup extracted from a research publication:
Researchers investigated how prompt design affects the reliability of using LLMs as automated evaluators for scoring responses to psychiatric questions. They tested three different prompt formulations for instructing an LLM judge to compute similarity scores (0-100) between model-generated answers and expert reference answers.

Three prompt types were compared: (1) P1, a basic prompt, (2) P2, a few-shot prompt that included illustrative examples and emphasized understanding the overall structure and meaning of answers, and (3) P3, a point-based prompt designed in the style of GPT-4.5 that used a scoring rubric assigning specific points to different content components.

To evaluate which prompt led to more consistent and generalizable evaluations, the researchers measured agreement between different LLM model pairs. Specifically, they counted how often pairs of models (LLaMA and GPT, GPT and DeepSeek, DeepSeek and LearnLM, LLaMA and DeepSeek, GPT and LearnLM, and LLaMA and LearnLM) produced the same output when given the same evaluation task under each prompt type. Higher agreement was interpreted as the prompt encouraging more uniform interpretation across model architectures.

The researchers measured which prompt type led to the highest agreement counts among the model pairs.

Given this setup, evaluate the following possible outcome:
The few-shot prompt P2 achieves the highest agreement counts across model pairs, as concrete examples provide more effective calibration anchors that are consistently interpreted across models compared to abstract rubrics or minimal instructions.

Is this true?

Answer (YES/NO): YES